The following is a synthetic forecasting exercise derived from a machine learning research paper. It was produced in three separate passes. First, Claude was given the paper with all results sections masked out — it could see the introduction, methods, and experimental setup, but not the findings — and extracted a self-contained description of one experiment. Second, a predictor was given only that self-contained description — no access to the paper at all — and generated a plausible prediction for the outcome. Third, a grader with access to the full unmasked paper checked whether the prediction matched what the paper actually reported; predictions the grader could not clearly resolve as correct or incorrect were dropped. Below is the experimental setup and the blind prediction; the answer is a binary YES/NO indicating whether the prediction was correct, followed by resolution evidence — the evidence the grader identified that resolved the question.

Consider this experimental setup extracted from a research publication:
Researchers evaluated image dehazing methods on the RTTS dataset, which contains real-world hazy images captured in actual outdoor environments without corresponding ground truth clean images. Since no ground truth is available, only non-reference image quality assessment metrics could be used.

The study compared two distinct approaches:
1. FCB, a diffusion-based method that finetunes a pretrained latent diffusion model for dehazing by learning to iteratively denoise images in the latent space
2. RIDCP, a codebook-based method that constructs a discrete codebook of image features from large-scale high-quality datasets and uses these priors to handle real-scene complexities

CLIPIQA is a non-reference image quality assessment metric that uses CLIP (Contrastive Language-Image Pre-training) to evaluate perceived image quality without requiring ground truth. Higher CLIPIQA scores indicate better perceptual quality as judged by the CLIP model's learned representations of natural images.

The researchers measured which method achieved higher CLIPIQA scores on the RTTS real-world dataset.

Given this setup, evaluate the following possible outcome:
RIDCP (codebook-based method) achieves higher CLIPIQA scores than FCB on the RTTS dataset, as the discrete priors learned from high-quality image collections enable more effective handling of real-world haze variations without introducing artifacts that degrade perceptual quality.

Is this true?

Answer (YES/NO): YES